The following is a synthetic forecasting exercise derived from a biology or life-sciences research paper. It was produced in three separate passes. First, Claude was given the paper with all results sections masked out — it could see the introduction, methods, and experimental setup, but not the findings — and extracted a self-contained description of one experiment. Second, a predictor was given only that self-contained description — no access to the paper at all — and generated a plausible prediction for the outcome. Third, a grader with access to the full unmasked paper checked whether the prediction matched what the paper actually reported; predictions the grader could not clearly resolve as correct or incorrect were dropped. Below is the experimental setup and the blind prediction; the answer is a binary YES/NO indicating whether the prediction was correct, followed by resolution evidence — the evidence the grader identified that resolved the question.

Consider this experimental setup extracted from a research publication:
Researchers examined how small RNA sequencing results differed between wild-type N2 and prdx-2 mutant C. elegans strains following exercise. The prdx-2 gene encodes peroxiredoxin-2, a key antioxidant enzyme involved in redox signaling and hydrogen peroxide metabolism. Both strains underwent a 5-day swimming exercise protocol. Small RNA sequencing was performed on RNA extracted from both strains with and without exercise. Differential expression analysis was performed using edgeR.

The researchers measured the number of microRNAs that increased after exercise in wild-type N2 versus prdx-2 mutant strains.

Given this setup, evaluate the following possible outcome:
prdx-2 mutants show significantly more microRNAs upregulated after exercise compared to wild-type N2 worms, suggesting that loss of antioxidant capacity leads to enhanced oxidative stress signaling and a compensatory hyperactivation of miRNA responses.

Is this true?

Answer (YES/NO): YES